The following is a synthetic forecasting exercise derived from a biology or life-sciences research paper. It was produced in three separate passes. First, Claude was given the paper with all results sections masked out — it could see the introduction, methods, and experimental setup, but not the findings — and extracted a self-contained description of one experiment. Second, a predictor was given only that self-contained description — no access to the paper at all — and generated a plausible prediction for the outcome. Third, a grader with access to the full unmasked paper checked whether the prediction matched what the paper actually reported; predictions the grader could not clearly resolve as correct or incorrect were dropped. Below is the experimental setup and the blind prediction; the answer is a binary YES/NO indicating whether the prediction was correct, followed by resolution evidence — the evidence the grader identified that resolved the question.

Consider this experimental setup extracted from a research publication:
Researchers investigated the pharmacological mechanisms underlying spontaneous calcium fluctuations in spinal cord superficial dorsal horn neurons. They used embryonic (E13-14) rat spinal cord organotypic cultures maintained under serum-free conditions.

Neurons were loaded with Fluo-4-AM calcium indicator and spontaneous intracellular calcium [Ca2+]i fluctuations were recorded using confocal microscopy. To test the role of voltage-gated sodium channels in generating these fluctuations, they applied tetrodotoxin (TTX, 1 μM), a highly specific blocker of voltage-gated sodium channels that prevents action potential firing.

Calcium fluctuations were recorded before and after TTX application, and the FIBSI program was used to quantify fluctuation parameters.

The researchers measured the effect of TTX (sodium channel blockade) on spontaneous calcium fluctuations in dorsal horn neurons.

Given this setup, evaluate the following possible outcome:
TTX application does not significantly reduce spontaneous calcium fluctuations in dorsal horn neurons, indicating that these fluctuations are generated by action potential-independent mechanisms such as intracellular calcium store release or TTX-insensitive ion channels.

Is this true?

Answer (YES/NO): NO